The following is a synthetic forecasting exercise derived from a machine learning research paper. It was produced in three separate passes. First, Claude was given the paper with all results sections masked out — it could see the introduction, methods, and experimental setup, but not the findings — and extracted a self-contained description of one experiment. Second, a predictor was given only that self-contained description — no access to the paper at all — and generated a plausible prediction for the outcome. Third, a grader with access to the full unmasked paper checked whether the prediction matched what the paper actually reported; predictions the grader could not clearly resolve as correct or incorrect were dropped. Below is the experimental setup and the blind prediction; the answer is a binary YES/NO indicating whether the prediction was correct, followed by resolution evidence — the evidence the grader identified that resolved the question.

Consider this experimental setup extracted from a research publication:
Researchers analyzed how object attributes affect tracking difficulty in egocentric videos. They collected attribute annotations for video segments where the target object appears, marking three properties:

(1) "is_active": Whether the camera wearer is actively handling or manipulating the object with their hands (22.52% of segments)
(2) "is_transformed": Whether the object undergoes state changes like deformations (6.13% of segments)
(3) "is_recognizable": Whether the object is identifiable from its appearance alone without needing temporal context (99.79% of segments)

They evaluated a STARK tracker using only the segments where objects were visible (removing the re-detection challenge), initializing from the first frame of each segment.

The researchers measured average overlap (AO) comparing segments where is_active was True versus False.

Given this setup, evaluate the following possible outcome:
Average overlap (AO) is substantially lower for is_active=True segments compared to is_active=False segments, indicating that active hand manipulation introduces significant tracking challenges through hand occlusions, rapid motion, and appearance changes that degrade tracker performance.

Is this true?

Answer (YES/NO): YES